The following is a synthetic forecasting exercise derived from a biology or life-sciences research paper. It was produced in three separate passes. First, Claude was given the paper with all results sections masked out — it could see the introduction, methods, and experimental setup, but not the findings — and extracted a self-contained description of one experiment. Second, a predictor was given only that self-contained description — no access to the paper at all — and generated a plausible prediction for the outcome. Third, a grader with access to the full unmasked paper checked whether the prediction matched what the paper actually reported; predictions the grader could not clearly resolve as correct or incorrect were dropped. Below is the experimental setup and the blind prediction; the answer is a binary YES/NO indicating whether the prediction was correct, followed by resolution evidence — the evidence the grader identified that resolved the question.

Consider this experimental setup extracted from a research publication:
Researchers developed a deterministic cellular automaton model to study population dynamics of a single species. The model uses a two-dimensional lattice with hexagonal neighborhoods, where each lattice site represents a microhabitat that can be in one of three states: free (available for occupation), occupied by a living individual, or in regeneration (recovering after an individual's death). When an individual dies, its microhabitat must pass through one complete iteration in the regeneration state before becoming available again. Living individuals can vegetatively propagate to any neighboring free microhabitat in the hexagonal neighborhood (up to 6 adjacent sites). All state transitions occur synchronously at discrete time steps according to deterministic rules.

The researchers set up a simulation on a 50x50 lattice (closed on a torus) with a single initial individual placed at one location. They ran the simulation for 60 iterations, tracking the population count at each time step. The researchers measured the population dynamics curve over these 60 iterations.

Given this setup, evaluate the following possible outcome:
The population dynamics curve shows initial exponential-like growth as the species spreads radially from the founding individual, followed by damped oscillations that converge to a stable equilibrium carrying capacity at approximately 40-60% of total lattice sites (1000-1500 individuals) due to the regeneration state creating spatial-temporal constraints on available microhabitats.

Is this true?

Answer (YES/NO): NO